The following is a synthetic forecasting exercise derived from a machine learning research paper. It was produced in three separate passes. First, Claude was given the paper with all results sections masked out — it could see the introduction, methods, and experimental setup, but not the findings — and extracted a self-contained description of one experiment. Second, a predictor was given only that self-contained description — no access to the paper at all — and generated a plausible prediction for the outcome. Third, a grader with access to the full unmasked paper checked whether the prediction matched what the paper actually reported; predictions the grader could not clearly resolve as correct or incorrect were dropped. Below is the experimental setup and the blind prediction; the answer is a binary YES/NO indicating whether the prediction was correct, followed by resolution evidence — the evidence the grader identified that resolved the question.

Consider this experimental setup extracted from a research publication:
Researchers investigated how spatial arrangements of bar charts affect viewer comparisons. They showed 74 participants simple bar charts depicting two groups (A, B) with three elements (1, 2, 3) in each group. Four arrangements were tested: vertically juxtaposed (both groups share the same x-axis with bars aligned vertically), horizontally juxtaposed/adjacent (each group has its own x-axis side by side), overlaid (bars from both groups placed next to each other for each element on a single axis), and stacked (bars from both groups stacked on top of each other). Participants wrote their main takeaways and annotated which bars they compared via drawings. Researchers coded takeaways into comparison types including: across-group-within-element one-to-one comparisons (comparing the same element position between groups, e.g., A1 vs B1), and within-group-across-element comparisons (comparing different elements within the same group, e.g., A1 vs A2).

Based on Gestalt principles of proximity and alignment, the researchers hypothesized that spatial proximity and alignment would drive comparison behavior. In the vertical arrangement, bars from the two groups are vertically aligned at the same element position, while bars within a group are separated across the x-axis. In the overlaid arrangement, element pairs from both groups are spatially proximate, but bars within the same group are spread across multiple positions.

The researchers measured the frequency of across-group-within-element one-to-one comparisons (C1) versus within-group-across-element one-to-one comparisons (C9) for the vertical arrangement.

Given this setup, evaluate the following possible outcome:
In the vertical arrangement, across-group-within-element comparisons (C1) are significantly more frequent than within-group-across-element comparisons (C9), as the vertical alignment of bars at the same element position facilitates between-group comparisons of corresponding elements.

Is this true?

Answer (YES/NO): NO